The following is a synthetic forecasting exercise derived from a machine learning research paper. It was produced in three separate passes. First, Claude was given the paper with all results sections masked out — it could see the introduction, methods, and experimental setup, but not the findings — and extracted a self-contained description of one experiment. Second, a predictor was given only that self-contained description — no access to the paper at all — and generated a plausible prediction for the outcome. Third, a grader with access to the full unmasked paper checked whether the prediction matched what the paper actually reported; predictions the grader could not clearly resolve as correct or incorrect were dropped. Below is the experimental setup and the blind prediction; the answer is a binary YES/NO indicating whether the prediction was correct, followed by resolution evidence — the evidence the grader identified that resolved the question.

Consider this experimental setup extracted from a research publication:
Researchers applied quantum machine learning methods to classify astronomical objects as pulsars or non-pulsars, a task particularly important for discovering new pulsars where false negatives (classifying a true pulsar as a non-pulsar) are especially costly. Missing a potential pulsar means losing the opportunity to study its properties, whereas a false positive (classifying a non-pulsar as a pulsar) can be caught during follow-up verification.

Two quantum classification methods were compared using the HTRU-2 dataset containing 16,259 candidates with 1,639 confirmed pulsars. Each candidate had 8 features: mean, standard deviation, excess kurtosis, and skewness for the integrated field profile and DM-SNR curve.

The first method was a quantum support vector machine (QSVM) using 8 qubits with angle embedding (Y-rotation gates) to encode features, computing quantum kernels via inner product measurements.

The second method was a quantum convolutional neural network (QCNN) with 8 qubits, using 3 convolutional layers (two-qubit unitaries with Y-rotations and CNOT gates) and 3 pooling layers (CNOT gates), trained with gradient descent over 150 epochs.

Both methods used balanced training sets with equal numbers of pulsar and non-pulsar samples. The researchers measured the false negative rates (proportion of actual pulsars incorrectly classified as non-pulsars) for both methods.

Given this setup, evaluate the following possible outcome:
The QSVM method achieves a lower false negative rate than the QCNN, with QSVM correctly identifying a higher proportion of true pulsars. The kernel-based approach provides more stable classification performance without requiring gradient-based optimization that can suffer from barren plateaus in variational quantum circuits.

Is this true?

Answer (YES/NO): YES